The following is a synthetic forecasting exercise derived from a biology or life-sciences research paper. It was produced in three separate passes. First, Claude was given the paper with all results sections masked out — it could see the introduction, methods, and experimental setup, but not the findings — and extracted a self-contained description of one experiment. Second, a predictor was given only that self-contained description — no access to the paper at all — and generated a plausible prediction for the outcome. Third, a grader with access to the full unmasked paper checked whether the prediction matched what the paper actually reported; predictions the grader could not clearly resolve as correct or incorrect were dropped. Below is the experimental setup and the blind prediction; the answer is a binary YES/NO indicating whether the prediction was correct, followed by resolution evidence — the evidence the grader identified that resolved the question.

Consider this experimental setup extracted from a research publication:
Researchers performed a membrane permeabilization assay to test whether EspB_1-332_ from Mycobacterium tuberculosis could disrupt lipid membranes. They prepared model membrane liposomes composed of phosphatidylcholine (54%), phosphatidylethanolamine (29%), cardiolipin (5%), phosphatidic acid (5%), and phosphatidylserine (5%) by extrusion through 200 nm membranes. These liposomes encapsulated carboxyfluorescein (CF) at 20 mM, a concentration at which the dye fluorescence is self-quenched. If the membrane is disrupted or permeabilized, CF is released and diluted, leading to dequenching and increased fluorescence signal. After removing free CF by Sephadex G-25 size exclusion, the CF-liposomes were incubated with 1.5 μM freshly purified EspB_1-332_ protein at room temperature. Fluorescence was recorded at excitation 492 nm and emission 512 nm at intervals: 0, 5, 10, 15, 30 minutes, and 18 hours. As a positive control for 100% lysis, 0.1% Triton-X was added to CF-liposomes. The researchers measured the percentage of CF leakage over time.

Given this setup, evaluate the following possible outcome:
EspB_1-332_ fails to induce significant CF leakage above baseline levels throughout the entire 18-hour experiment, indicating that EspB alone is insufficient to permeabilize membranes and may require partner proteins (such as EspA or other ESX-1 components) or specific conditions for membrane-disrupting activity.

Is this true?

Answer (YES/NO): NO